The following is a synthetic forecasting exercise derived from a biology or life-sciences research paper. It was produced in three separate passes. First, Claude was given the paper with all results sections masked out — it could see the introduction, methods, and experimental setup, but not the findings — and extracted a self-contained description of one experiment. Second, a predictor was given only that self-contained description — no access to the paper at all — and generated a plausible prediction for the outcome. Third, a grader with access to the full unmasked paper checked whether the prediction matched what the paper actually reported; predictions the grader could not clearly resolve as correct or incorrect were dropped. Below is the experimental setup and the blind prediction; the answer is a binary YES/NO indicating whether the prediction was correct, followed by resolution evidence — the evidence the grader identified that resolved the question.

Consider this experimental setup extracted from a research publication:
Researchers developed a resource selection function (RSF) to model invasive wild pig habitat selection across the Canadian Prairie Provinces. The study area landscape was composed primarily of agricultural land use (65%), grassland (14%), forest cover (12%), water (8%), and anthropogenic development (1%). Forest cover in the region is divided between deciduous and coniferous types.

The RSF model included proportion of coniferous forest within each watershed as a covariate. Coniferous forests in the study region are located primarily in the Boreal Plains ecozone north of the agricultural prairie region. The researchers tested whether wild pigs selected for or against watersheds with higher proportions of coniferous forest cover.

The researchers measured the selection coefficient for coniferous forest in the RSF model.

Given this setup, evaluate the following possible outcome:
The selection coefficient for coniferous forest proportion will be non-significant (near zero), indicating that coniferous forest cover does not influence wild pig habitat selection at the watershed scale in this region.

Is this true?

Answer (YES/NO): NO